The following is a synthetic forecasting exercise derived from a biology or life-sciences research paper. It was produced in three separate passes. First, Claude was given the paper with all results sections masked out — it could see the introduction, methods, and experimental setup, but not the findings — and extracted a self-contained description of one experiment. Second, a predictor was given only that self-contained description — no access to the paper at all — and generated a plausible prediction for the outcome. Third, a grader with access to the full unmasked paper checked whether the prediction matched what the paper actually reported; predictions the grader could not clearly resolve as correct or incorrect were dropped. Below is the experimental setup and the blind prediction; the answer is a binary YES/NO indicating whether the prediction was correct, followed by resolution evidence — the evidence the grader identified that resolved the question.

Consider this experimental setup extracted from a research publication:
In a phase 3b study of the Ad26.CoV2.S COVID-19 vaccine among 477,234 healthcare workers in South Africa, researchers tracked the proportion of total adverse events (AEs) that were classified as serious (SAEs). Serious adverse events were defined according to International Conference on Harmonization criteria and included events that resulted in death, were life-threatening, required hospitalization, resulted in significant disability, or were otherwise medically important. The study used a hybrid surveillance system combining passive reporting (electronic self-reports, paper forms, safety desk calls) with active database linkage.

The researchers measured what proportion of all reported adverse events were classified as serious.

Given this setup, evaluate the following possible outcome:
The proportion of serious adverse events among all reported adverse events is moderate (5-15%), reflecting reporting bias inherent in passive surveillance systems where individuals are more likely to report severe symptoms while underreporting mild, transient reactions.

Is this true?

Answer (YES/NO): NO